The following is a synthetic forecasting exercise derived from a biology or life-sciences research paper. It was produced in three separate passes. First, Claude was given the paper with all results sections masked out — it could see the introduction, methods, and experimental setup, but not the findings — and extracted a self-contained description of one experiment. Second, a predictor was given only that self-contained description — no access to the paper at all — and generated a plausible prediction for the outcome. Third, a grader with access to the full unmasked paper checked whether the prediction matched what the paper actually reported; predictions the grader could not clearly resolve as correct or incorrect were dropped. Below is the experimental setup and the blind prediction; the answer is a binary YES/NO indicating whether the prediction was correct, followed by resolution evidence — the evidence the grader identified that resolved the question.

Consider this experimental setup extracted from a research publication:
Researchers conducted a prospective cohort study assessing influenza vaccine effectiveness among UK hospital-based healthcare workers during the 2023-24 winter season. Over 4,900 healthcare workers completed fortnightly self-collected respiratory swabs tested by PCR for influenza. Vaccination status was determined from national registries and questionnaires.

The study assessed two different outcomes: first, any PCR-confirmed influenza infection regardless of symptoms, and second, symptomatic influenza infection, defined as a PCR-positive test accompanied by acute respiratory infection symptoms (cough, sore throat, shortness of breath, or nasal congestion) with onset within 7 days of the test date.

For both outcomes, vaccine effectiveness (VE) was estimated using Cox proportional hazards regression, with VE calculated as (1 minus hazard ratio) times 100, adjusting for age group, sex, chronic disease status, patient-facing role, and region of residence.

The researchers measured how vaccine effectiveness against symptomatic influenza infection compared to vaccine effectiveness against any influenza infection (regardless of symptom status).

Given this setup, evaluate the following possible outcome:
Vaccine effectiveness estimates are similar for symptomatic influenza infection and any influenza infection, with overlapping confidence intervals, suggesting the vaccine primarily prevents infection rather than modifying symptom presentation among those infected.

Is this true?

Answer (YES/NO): YES